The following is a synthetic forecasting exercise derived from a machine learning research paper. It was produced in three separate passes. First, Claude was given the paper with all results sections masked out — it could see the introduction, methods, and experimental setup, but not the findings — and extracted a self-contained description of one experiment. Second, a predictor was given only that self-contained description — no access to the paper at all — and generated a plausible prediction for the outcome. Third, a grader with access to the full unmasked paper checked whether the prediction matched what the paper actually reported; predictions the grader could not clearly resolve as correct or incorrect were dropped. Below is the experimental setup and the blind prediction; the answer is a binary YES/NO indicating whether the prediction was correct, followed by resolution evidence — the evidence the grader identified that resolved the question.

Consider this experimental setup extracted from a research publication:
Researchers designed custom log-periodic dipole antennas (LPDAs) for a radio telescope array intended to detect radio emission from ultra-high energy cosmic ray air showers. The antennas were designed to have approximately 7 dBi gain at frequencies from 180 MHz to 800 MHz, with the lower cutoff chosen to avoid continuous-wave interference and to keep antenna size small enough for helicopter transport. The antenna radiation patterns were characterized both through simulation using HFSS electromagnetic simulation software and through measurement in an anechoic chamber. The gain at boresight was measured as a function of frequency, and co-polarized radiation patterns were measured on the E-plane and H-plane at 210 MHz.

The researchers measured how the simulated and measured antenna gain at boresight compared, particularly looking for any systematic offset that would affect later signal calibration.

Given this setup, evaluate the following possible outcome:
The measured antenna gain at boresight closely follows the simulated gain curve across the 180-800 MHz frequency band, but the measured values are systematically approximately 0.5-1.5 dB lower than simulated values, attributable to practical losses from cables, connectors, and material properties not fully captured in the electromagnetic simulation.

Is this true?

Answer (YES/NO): NO